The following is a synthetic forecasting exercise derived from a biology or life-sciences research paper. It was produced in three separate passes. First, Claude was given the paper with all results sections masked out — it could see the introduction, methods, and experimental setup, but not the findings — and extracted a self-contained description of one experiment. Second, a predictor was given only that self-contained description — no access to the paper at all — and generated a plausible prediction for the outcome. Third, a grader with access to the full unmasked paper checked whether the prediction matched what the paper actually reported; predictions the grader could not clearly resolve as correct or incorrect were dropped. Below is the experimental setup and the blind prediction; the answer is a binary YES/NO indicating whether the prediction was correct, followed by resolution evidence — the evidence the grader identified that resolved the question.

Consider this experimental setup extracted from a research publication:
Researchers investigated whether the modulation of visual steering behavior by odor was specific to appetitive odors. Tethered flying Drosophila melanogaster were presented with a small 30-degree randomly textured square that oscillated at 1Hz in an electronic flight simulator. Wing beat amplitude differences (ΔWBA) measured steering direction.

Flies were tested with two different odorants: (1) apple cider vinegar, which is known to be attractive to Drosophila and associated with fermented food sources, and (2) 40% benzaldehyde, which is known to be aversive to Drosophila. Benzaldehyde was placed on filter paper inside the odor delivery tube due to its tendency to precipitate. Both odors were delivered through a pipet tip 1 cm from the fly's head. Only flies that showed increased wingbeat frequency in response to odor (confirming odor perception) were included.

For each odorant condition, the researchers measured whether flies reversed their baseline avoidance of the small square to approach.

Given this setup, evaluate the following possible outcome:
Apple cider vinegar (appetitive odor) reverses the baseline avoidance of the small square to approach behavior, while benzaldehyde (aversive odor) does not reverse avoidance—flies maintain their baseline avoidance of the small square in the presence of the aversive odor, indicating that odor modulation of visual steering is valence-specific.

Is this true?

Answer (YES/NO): YES